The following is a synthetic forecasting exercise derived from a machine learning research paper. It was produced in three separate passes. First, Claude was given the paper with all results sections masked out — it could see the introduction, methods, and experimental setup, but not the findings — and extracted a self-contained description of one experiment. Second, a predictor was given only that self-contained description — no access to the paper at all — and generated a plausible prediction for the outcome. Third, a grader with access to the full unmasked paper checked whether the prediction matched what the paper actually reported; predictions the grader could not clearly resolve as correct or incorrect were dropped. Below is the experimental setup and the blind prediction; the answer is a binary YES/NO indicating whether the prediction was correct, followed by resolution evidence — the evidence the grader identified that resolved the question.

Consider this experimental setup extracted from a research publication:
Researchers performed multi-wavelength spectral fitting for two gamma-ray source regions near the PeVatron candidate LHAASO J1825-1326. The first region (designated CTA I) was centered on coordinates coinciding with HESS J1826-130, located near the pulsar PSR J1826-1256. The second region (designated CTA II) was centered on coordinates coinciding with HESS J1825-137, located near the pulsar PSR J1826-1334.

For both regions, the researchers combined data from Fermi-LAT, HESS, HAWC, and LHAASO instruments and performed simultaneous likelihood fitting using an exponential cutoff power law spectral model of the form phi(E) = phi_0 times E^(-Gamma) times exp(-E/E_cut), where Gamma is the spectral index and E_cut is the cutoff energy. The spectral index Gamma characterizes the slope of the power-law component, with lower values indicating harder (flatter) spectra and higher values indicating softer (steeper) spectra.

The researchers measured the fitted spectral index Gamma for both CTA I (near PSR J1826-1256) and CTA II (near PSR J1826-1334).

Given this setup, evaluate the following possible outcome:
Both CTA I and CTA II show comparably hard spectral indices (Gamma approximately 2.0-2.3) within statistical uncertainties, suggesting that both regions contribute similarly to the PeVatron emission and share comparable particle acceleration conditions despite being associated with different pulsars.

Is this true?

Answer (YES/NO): NO